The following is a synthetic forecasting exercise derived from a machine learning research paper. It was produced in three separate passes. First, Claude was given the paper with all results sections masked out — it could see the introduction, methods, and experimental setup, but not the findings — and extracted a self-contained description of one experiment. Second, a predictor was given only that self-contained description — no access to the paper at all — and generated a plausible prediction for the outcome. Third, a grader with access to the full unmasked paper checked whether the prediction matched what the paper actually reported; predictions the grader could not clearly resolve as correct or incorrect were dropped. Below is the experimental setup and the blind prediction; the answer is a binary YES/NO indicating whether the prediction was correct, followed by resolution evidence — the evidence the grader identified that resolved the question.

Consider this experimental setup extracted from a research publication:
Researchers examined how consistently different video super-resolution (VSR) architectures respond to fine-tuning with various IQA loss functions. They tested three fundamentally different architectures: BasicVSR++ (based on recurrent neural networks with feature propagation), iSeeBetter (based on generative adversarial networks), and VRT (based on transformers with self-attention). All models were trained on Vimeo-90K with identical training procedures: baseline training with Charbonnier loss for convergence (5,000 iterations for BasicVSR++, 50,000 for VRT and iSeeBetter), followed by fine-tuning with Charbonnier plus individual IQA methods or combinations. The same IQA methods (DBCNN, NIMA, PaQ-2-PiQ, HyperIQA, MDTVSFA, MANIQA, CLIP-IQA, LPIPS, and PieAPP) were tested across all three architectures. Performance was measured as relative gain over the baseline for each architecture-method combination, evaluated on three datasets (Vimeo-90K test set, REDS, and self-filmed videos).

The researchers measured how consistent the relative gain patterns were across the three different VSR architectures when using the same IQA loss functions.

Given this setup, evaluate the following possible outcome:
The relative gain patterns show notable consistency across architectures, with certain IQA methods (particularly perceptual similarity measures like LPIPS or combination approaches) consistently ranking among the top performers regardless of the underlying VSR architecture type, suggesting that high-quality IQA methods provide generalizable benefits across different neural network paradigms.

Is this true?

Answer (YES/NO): YES